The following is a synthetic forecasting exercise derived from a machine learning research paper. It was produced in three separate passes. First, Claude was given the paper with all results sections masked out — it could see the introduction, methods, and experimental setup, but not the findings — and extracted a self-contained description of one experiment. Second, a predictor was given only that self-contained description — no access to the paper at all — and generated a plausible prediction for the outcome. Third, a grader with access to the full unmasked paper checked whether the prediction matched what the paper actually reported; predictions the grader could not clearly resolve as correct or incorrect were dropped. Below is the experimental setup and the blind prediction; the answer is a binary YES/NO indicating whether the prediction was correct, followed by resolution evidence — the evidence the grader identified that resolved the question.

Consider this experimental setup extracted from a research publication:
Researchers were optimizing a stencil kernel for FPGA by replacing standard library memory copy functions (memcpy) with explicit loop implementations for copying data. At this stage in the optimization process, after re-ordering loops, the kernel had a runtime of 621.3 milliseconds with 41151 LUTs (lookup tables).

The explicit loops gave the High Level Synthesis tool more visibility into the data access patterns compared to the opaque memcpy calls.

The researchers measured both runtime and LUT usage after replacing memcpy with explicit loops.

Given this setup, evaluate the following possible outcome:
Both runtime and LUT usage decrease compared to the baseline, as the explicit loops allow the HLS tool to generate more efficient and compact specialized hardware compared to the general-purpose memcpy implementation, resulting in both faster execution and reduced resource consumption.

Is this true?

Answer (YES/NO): YES